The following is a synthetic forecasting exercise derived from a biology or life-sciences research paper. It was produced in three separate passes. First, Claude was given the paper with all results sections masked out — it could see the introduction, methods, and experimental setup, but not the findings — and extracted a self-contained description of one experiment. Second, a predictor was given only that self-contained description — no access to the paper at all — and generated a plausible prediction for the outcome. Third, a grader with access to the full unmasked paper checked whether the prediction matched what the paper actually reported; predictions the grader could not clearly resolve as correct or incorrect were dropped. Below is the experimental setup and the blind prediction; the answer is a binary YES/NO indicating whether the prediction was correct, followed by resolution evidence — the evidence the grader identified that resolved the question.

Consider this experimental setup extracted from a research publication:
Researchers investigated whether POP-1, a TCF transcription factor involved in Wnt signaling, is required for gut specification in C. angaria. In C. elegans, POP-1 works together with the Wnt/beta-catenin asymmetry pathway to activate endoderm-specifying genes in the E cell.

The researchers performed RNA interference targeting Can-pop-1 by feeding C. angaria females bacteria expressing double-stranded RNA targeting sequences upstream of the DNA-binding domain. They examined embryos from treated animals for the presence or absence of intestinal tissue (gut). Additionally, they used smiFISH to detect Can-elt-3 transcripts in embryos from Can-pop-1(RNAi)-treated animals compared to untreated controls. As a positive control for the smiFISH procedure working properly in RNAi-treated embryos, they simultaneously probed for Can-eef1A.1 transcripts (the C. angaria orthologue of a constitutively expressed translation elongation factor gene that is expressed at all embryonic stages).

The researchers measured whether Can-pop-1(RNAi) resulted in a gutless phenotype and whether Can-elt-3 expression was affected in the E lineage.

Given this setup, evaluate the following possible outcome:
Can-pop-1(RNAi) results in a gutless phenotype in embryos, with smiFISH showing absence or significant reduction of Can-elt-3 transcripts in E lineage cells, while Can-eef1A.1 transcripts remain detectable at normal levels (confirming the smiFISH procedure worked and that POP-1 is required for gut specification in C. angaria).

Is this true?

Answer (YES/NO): YES